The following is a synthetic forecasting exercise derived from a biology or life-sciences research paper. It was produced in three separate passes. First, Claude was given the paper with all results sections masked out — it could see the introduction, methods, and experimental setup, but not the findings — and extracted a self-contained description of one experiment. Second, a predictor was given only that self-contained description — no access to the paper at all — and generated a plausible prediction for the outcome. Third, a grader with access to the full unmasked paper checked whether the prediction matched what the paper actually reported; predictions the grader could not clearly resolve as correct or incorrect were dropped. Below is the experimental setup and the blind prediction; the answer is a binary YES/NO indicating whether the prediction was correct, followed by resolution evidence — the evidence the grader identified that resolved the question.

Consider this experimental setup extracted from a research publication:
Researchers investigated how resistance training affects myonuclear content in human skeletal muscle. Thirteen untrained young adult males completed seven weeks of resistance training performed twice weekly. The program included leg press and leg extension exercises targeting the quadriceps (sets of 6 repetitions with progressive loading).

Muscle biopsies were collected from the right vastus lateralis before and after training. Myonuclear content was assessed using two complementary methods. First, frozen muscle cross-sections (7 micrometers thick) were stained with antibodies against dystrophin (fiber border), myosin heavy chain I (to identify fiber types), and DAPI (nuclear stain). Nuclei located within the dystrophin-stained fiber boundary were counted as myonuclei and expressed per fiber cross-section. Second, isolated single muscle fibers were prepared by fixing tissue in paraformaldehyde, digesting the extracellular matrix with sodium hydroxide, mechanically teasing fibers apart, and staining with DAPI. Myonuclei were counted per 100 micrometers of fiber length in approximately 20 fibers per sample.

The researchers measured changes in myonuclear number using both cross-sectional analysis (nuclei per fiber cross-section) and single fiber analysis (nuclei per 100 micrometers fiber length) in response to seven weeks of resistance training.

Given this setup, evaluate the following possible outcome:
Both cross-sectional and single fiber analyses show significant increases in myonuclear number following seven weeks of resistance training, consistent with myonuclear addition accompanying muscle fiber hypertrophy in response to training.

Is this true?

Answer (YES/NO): NO